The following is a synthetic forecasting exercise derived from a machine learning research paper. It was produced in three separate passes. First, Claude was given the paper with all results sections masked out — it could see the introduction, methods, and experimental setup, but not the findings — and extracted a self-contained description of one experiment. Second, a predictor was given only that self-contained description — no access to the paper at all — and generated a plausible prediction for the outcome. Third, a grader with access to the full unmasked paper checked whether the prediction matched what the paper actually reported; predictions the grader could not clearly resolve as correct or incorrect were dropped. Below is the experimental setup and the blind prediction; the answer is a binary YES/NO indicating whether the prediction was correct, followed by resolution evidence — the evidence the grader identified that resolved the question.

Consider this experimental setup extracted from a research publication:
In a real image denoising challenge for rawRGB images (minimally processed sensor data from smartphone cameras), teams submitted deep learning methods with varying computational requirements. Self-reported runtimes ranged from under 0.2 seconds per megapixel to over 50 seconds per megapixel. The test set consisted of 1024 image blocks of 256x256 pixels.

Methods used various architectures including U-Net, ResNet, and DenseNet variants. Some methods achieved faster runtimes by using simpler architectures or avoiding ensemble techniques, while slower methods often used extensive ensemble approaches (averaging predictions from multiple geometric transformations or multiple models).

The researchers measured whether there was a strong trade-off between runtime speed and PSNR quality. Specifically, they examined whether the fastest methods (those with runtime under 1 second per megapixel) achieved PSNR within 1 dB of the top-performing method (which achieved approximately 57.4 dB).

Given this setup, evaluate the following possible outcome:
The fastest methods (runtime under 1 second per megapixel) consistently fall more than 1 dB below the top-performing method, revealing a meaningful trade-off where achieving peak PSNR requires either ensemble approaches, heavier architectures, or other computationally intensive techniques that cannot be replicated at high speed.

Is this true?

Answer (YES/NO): NO